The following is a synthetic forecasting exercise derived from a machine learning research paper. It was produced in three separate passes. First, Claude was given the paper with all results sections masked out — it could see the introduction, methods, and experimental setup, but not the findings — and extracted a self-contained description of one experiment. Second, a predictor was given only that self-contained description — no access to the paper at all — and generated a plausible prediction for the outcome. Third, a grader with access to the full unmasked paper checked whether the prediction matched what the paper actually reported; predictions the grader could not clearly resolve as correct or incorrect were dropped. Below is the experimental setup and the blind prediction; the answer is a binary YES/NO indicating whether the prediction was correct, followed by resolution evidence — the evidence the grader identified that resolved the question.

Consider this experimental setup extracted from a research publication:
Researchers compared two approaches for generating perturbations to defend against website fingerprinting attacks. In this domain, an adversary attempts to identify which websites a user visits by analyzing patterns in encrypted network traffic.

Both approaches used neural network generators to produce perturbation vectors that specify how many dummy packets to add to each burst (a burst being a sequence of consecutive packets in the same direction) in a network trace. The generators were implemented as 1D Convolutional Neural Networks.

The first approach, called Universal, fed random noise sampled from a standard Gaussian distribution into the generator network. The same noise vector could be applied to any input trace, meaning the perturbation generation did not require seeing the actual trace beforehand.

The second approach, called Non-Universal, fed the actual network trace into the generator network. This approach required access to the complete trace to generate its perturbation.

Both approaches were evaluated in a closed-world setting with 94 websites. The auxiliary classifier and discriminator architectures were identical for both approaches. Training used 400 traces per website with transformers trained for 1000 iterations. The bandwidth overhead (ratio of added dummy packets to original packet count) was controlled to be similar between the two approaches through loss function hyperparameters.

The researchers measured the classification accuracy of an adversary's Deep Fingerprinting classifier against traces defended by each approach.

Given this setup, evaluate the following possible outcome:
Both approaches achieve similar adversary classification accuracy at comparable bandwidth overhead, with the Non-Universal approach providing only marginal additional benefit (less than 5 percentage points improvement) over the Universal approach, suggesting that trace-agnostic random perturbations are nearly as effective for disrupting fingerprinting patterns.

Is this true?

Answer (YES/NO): NO